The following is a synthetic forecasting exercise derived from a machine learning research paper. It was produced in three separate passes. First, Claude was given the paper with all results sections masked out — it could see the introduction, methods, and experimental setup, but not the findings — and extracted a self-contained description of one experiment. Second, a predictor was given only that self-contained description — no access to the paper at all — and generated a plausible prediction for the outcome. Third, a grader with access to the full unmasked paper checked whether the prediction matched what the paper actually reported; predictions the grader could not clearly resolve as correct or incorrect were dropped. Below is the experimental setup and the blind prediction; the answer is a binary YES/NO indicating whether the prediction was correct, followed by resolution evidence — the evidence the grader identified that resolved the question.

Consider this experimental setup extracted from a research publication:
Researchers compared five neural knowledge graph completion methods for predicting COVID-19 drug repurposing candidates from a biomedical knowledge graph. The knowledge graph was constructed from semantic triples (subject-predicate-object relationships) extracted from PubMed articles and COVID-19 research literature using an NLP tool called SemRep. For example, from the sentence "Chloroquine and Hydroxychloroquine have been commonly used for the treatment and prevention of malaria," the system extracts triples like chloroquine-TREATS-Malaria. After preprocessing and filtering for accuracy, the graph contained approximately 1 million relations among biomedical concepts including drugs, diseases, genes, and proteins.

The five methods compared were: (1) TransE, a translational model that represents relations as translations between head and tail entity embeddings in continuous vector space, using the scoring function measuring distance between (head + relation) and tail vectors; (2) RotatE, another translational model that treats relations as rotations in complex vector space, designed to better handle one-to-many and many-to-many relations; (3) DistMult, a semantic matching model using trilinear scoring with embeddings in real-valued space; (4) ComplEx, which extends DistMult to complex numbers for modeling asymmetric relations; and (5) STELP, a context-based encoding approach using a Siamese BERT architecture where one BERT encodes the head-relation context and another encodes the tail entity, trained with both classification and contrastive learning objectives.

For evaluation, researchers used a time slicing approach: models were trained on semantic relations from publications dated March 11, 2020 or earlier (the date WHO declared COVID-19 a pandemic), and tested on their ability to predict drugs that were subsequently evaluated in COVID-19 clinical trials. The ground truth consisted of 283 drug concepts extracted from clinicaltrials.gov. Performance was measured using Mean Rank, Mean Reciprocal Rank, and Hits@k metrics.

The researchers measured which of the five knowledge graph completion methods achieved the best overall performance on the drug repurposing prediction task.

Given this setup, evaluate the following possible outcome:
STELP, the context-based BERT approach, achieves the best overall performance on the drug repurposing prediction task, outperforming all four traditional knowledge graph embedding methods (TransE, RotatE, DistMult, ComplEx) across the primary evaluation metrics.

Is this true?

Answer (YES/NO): NO